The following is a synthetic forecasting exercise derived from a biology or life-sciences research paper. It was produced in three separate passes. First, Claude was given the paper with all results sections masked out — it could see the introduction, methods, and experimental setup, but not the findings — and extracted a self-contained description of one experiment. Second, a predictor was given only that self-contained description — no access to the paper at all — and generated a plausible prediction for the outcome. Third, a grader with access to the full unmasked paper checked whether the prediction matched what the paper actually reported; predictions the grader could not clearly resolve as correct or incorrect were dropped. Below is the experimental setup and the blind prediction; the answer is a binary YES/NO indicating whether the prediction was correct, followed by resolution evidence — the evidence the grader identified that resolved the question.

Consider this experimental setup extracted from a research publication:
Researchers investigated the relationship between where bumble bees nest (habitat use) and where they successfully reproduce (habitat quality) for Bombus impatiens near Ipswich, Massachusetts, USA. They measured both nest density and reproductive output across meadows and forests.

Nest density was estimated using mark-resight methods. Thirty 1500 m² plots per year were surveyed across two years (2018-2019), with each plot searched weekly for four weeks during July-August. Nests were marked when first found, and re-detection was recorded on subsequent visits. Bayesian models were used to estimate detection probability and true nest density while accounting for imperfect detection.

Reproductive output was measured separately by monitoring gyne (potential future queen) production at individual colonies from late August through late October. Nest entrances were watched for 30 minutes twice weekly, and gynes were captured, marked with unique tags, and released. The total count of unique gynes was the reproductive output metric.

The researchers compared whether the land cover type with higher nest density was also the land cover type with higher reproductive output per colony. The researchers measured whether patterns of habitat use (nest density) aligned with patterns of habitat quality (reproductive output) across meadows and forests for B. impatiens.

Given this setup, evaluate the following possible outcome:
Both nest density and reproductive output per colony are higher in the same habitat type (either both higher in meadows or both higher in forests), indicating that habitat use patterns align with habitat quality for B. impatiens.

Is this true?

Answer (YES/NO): NO